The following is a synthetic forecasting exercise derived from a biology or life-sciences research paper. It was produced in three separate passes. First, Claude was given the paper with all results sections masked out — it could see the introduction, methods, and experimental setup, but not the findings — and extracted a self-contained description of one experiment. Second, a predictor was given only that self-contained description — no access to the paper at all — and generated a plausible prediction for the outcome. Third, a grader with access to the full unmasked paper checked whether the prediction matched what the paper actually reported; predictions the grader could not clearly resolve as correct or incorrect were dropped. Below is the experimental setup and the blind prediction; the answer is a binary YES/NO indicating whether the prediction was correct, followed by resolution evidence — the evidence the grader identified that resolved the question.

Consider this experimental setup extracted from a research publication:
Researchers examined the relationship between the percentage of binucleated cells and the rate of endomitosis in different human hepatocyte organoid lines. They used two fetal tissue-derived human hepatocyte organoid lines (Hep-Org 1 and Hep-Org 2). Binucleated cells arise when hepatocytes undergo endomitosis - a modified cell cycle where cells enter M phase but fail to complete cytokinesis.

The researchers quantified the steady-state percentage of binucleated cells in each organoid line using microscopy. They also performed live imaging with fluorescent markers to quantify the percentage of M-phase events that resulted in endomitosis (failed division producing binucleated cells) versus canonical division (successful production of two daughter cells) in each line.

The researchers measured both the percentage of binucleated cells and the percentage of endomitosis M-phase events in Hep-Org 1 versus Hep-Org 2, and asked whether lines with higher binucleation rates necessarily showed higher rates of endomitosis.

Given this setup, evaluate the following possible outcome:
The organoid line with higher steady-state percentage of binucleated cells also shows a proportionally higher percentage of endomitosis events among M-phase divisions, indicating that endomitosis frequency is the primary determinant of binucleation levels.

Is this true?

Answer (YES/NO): NO